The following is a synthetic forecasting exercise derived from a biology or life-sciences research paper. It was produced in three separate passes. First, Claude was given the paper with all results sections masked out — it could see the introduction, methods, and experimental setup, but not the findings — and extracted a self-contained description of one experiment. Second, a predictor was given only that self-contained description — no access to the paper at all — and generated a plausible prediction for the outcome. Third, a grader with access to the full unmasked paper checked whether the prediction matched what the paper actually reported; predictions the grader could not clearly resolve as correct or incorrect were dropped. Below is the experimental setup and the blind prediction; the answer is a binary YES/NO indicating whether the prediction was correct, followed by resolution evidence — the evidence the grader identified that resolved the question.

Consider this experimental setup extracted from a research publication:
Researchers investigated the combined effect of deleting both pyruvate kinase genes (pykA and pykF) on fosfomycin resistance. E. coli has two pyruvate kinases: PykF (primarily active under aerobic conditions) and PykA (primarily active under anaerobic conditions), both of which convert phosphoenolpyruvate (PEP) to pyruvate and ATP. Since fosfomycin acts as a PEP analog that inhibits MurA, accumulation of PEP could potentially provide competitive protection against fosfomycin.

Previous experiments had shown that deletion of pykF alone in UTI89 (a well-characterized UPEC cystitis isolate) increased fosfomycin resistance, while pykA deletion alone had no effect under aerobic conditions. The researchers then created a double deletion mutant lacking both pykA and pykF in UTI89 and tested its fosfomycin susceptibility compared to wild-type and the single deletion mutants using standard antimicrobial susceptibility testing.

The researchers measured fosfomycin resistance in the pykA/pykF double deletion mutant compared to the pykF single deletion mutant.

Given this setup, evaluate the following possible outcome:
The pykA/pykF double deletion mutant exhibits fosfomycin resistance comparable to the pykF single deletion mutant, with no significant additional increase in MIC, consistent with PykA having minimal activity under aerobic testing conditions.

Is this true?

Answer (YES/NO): NO